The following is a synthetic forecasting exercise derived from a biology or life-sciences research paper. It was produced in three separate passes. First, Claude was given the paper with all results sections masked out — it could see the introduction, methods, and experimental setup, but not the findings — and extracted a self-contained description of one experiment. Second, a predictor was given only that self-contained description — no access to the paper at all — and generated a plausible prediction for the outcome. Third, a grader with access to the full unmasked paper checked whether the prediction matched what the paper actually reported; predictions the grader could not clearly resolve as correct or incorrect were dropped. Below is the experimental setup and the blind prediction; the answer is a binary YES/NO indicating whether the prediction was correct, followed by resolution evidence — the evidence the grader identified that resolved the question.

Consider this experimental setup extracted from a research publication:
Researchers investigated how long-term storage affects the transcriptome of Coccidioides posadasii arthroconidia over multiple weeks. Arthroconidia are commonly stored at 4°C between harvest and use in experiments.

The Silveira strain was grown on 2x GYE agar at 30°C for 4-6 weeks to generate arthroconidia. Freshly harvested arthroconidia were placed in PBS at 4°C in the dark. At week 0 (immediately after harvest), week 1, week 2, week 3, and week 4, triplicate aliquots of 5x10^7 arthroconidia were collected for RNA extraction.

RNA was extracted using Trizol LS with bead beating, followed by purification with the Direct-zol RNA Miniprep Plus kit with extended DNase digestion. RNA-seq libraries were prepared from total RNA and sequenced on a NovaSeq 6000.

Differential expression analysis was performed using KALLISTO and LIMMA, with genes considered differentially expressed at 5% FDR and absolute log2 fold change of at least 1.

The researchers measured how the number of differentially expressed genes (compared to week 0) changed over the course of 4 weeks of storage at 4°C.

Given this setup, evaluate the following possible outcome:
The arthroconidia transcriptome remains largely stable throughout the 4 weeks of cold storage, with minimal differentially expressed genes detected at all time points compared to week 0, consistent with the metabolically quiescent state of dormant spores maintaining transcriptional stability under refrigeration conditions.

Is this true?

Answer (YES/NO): NO